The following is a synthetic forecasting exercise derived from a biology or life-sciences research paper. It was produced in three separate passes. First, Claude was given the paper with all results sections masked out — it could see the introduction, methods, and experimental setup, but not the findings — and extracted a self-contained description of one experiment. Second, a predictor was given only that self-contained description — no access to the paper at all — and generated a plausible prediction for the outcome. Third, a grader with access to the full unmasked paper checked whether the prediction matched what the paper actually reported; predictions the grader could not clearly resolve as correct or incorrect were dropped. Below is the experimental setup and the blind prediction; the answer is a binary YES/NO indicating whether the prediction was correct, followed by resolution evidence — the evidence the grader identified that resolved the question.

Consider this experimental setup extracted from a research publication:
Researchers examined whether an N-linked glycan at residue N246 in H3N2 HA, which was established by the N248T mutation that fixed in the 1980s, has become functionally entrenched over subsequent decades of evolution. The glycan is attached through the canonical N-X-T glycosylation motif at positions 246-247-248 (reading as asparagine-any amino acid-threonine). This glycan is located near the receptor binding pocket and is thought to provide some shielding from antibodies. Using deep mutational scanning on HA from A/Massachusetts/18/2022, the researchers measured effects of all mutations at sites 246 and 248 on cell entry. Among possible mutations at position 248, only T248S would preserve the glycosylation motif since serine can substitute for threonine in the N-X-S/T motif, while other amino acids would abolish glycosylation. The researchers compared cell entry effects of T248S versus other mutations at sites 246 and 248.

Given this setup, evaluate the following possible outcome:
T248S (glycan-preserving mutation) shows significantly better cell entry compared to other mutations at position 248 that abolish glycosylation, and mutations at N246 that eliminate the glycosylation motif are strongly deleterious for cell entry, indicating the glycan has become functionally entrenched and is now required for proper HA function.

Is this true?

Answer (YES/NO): YES